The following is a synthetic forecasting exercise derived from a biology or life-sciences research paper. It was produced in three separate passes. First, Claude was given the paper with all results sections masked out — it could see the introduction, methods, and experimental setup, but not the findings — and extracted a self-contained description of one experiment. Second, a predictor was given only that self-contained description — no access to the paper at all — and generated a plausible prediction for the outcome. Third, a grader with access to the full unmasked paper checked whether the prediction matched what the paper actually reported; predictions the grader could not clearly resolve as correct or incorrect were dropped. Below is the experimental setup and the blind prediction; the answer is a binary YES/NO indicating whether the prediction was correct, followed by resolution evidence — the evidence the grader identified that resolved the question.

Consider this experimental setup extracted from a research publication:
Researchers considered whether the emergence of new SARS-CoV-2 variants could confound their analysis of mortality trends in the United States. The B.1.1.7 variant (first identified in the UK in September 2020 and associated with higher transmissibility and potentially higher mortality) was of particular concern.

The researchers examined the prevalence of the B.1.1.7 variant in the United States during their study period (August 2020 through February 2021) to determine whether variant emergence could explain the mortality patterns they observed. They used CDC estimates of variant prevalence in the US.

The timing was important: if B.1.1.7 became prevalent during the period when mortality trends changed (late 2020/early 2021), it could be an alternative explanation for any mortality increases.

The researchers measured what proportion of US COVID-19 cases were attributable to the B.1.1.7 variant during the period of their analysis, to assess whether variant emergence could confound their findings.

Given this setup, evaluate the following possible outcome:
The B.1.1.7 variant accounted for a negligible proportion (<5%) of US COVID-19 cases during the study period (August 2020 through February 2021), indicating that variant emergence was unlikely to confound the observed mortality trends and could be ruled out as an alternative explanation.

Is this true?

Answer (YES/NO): YES